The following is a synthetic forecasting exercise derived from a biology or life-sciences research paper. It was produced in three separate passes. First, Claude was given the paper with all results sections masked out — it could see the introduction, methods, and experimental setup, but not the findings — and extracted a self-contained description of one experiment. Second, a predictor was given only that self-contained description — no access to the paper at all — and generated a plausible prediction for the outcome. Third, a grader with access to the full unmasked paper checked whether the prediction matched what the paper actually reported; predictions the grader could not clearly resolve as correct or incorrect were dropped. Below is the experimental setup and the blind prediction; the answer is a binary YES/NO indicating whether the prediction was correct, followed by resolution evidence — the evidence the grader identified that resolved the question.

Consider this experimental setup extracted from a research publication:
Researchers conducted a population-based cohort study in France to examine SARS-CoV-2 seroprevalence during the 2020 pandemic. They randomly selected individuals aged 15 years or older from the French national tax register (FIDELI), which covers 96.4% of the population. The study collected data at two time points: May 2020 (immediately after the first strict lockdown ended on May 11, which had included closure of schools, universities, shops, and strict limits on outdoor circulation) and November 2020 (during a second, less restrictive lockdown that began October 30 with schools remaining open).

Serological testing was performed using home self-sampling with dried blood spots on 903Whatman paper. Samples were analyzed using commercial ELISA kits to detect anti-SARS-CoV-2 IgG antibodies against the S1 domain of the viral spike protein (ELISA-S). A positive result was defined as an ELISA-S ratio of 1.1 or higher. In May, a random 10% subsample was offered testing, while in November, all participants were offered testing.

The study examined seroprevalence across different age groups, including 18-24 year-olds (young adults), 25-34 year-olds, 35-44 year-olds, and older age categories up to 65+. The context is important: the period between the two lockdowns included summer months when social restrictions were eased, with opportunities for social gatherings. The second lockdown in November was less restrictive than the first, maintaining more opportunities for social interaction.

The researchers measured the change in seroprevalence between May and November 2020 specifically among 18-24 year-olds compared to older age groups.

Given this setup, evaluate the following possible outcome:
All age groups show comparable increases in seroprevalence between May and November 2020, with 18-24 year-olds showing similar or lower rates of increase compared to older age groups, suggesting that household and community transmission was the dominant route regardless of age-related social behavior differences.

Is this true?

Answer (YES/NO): NO